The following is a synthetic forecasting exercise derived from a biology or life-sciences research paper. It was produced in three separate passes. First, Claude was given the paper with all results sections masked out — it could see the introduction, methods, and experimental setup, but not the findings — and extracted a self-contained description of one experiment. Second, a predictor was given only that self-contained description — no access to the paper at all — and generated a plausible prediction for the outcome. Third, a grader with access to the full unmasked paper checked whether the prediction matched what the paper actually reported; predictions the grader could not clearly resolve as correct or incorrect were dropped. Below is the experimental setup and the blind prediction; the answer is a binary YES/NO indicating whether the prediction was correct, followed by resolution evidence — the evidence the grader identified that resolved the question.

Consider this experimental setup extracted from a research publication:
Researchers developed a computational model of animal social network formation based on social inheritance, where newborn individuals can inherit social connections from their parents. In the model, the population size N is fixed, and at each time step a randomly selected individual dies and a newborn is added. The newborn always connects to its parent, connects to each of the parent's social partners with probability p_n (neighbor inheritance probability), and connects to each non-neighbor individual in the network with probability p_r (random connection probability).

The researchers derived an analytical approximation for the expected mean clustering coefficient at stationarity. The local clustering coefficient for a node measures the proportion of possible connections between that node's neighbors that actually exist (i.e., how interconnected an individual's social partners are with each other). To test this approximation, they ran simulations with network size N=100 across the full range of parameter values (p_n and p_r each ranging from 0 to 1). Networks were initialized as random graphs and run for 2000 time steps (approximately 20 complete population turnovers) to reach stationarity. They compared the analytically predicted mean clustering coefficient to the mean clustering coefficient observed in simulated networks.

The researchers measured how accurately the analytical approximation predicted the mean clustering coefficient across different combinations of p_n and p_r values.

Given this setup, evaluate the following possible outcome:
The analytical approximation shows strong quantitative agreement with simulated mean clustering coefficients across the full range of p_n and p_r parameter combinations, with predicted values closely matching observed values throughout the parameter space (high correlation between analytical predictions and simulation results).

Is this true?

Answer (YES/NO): NO